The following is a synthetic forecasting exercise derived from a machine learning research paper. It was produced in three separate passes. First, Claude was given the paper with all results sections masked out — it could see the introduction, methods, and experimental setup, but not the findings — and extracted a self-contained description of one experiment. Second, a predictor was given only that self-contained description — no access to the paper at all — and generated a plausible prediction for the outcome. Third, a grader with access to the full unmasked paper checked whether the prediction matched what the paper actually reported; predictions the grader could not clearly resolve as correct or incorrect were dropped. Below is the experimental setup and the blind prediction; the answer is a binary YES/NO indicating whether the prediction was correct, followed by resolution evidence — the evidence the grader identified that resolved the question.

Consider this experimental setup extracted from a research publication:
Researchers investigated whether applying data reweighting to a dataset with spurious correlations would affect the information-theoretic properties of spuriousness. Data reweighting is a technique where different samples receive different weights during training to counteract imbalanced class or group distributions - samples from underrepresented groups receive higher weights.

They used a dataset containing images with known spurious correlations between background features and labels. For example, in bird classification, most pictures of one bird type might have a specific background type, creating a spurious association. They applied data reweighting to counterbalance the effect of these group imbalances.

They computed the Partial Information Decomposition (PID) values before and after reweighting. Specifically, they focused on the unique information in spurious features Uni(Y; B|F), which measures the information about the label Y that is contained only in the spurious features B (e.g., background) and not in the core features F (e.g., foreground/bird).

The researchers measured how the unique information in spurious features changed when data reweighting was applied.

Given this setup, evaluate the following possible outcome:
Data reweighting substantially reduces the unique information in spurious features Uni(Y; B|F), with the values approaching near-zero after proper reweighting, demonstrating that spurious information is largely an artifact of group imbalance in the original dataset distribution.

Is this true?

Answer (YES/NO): NO